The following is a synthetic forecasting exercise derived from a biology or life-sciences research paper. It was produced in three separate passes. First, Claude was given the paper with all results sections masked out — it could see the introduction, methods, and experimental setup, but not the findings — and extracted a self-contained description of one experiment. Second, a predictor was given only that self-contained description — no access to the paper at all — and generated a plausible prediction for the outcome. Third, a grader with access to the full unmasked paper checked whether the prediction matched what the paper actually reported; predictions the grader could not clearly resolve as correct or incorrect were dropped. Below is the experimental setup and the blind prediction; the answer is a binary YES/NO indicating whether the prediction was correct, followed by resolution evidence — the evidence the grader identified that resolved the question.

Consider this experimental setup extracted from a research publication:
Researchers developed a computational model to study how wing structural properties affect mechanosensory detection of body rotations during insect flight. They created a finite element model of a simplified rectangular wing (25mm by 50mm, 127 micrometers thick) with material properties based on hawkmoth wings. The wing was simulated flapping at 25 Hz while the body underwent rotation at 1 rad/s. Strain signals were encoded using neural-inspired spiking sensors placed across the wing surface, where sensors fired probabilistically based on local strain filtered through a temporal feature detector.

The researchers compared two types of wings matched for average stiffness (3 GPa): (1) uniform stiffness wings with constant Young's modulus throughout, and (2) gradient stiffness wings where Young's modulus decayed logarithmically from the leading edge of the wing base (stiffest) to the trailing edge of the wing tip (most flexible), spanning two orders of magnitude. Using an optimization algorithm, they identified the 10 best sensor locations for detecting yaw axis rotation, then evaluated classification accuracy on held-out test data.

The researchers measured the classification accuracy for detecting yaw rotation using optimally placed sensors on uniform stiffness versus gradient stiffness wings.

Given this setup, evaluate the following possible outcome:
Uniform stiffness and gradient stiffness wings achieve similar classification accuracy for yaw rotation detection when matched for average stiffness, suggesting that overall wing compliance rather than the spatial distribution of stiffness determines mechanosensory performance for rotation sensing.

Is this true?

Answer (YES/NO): NO